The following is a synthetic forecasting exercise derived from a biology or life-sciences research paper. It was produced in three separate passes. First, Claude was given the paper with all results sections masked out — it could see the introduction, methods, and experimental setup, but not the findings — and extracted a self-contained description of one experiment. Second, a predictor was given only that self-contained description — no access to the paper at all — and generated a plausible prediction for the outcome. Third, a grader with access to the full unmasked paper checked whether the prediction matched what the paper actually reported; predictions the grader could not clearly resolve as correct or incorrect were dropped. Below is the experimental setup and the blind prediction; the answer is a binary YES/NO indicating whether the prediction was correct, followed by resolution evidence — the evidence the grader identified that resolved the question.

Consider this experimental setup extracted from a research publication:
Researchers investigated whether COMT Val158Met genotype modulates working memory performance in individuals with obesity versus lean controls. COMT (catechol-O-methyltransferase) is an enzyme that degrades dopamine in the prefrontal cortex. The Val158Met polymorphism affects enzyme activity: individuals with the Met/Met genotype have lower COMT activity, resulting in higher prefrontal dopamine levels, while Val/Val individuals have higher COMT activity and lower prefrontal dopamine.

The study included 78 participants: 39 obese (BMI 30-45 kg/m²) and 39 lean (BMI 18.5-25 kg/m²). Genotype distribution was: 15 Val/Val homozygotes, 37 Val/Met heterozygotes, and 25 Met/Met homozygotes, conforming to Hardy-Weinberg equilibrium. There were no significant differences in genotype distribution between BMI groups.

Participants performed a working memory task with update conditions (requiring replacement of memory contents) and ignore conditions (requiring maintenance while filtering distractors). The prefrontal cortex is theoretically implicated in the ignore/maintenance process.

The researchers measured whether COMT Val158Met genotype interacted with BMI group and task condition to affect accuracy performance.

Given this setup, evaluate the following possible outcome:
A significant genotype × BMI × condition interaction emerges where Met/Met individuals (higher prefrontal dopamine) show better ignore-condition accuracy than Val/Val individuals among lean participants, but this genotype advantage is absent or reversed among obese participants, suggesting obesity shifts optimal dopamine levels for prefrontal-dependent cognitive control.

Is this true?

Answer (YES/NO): NO